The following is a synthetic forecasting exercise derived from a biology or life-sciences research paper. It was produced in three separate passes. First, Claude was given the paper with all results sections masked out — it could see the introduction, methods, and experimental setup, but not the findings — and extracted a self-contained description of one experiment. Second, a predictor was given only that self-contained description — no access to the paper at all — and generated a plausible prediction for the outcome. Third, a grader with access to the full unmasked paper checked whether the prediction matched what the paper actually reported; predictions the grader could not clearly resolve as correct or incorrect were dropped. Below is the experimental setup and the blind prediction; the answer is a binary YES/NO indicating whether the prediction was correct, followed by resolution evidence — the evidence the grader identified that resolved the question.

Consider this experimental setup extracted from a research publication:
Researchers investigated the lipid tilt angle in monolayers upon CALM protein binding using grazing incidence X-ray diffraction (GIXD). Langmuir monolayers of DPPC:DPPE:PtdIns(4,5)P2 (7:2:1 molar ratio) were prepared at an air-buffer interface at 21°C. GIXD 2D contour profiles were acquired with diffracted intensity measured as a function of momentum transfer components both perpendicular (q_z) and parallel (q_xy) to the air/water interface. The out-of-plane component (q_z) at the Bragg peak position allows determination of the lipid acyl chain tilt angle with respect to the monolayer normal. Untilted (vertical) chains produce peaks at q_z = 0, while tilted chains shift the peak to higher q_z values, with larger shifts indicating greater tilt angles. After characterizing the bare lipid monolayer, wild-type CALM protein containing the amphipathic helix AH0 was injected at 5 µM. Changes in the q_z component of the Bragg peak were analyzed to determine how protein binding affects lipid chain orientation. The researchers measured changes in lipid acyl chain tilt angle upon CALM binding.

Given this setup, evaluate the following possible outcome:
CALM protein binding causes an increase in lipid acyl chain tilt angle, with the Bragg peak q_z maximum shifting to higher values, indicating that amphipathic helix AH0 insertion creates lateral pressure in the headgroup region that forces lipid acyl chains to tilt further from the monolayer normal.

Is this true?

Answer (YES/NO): NO